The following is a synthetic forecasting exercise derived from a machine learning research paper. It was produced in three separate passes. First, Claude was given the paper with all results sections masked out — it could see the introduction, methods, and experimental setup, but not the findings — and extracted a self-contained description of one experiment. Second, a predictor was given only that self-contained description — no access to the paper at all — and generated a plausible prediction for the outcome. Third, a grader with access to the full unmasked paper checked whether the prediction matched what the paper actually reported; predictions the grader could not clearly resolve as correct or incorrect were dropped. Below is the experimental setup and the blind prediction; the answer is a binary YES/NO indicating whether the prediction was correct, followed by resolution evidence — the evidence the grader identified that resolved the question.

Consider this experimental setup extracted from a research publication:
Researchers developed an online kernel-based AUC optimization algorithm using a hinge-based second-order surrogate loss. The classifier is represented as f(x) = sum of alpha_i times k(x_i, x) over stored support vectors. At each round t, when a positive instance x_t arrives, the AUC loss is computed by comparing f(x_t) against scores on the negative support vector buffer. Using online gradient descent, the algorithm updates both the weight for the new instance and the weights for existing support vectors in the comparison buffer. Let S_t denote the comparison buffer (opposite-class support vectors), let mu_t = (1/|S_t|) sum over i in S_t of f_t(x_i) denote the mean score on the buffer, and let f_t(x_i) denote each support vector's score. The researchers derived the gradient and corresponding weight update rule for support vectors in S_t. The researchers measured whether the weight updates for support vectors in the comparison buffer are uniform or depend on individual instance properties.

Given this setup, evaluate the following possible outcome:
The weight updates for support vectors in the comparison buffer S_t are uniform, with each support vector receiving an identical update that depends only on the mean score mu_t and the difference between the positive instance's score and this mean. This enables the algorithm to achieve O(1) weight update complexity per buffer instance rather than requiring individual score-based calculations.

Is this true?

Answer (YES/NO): NO